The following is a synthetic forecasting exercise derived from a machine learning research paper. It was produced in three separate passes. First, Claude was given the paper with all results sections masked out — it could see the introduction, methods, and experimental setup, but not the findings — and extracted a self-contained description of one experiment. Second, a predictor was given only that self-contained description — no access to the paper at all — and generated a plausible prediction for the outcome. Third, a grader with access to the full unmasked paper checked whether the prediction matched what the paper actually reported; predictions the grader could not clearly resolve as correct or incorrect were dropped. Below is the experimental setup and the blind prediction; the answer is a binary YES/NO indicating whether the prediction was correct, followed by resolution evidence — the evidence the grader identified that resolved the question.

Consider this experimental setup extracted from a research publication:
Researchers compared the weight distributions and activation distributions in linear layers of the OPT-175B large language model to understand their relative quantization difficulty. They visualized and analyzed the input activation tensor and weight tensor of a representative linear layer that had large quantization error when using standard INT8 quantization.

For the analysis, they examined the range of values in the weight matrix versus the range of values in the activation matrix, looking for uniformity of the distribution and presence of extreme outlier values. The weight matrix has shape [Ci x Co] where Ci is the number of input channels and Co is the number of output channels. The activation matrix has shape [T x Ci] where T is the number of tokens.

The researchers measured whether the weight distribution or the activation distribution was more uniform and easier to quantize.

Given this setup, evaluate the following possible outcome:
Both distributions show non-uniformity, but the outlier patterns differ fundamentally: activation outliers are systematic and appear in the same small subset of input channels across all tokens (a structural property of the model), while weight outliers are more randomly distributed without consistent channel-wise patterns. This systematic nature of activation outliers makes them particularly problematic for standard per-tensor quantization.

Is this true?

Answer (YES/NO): NO